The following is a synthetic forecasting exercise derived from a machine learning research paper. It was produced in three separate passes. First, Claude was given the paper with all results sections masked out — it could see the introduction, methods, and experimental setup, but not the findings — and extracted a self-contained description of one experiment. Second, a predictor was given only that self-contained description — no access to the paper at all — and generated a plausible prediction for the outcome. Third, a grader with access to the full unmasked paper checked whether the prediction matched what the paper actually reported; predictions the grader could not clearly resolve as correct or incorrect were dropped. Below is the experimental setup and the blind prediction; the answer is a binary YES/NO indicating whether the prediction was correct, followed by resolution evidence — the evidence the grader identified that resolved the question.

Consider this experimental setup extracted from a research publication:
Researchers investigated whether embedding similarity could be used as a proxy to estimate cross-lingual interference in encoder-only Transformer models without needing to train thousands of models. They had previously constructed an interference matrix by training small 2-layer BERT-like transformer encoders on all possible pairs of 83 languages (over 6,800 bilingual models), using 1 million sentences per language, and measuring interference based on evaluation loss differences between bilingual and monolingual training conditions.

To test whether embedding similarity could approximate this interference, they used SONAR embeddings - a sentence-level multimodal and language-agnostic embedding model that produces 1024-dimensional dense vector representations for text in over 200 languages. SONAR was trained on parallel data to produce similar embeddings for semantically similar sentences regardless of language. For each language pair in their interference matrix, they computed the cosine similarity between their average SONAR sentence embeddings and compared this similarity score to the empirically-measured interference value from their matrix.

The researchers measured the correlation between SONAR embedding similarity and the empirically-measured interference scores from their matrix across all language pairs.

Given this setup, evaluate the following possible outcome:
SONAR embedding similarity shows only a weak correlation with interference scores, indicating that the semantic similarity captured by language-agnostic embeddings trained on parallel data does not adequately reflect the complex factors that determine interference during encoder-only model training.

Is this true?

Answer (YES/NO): NO